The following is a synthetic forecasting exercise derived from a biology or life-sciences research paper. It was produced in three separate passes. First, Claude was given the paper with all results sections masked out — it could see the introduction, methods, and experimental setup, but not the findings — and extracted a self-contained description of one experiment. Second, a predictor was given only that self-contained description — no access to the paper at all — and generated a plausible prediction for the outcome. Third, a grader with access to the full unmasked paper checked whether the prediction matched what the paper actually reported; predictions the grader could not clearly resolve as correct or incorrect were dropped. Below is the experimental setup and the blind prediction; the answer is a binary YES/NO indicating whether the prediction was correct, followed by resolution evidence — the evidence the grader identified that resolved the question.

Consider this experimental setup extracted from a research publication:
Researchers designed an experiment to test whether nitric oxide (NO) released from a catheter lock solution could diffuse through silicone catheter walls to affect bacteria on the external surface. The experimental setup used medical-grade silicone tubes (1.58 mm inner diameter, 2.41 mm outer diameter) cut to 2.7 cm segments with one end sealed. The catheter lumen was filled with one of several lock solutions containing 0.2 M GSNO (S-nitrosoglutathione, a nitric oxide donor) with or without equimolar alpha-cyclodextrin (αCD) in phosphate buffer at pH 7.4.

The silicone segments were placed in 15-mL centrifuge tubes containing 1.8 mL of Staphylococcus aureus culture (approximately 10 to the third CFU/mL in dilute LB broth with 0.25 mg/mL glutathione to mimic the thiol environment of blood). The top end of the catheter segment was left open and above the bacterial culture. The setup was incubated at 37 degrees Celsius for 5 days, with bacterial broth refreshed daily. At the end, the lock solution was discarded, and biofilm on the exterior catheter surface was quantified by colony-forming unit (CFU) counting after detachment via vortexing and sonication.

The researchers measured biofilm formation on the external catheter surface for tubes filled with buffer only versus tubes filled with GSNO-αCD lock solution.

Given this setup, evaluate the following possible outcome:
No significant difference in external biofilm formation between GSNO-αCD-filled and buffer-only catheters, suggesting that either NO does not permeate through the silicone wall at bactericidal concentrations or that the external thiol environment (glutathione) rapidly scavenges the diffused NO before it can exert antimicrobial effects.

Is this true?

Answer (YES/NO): NO